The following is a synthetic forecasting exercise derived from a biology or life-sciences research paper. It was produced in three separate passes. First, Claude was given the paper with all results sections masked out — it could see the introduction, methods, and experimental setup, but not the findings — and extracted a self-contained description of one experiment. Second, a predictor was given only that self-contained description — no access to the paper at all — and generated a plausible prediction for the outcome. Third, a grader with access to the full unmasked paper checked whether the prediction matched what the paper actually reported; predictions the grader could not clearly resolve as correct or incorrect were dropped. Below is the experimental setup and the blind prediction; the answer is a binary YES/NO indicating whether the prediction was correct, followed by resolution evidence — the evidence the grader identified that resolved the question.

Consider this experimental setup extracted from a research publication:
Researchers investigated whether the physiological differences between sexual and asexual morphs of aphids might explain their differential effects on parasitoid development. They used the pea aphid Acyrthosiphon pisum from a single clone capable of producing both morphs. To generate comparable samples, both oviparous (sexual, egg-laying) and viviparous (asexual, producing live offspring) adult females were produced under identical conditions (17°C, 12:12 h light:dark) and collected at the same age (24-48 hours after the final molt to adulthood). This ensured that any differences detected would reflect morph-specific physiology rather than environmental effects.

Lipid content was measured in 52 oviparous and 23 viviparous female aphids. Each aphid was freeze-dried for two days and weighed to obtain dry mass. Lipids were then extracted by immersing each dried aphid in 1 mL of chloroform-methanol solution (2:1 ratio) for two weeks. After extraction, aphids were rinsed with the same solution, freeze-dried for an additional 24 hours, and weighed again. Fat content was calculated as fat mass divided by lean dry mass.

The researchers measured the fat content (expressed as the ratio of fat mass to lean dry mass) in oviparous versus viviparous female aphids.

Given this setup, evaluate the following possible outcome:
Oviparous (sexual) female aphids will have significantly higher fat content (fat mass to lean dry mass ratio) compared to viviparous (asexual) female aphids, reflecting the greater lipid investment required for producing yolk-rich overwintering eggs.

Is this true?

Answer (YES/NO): YES